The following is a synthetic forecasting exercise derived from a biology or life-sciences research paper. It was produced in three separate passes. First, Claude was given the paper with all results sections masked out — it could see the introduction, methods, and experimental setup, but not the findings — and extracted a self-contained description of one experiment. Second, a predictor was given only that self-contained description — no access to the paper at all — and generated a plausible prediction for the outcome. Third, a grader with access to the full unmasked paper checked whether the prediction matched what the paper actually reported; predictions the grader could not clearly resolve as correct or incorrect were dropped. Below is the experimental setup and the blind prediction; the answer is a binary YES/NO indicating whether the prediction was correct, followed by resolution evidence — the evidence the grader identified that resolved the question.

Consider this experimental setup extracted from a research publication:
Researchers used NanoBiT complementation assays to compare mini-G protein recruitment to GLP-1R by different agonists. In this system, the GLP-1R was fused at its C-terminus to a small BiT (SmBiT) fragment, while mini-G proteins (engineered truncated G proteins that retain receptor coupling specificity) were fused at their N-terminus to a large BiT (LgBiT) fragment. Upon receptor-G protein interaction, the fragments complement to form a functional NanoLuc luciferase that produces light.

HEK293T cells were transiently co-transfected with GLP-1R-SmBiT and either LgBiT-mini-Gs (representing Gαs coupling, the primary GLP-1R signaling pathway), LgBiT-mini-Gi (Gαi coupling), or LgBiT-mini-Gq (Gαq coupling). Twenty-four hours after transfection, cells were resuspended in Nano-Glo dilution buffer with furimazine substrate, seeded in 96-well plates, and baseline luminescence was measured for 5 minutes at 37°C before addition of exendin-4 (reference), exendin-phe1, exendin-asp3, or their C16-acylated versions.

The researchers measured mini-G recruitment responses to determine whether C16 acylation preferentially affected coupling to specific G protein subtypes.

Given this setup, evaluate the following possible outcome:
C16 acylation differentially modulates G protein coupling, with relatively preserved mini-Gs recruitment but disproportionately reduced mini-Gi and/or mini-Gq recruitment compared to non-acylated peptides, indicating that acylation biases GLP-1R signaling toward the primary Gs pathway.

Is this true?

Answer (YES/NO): NO